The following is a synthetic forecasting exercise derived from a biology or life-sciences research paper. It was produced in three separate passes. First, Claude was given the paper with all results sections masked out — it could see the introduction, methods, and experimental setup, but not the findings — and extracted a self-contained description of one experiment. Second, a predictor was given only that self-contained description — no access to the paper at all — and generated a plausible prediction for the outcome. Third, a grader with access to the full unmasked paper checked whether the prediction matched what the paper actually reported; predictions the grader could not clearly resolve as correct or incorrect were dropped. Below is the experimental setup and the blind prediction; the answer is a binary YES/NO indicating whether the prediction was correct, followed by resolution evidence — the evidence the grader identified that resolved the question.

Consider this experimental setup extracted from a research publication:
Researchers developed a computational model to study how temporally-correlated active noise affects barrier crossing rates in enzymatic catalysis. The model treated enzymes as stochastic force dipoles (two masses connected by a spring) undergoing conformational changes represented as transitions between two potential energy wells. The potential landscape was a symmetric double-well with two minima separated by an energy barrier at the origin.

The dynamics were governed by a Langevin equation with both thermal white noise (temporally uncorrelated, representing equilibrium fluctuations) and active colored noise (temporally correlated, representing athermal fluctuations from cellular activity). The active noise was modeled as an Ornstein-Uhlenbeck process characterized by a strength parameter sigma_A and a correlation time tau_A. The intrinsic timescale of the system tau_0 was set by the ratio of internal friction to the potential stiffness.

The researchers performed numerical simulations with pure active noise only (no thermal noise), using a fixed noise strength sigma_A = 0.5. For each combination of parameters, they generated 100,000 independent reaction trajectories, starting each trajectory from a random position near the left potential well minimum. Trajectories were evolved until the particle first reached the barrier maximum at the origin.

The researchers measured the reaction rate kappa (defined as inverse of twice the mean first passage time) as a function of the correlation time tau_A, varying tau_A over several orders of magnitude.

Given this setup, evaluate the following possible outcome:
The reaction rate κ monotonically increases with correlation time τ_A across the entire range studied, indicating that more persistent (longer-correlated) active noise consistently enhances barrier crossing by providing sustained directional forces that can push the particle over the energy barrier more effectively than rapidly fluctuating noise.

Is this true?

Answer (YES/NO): NO